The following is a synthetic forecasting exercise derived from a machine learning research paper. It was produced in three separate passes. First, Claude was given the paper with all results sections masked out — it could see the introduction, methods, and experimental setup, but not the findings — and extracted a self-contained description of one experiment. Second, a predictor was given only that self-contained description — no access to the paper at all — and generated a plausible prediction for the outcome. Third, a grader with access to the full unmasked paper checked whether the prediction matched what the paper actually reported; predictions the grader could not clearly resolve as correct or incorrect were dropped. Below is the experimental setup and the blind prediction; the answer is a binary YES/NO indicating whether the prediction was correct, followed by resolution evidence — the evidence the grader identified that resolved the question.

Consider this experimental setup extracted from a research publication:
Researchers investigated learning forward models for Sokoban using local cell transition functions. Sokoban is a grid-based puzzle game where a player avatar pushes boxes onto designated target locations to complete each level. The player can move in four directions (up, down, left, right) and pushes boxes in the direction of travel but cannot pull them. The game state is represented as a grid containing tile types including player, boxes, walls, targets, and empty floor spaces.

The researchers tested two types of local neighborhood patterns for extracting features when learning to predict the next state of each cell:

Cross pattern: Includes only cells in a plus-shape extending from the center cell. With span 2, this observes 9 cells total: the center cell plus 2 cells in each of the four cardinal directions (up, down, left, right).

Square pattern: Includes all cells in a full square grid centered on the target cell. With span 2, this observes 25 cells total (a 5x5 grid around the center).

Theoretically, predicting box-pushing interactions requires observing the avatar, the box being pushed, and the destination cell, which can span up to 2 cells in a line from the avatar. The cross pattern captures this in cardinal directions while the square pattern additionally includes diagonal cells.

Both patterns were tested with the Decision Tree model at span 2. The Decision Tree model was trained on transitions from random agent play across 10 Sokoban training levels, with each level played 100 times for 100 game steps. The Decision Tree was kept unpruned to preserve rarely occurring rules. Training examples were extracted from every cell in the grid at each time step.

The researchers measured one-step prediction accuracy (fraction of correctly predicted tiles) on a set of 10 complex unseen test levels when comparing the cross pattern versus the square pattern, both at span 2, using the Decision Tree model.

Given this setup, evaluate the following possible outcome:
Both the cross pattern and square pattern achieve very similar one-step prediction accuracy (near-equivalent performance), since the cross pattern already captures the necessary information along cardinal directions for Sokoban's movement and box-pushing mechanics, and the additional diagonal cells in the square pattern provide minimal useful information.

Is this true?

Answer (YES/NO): NO